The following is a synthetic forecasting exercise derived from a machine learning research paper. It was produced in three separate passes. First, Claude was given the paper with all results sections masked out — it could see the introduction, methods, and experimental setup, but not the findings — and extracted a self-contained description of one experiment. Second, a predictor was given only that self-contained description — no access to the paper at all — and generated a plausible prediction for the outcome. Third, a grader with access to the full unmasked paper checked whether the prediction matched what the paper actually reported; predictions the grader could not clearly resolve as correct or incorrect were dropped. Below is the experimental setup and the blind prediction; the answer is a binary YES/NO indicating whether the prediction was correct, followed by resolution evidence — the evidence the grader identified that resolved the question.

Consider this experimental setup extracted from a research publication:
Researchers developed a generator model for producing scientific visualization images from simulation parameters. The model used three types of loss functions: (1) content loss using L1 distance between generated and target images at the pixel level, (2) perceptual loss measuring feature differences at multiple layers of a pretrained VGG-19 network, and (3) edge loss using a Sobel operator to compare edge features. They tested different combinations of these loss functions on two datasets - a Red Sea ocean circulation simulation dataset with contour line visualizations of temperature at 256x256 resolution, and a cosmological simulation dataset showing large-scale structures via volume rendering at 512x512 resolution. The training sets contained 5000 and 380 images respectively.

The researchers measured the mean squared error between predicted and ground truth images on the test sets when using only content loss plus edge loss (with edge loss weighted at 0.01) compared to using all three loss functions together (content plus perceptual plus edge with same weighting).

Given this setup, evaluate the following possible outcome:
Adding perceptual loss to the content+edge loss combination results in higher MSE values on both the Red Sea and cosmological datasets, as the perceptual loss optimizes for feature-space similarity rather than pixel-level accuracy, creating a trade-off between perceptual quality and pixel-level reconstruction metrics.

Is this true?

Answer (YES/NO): NO